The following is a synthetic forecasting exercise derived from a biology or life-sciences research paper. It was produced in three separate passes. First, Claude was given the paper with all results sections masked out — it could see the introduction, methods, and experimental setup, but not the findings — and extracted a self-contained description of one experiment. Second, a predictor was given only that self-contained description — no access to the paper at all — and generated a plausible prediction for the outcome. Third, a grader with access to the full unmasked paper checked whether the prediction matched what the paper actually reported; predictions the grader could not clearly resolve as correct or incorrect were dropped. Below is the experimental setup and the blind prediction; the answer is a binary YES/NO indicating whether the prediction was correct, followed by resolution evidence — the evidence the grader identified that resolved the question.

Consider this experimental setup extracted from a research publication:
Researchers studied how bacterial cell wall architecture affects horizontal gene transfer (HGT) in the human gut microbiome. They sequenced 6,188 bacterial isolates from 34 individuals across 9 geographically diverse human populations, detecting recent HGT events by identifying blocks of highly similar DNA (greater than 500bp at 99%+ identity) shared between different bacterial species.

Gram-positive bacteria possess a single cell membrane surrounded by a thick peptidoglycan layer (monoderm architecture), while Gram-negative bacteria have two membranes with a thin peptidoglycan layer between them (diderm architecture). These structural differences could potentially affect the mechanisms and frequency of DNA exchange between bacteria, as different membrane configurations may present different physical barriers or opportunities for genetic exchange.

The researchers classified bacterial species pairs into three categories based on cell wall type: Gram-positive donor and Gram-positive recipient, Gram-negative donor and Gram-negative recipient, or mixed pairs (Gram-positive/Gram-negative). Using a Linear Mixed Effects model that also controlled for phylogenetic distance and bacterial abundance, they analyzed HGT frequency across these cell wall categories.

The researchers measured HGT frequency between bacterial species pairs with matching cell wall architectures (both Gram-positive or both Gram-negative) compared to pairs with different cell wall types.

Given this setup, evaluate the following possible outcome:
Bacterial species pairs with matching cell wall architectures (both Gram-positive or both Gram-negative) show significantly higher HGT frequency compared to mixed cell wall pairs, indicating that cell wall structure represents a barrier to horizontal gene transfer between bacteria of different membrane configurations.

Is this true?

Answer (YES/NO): NO